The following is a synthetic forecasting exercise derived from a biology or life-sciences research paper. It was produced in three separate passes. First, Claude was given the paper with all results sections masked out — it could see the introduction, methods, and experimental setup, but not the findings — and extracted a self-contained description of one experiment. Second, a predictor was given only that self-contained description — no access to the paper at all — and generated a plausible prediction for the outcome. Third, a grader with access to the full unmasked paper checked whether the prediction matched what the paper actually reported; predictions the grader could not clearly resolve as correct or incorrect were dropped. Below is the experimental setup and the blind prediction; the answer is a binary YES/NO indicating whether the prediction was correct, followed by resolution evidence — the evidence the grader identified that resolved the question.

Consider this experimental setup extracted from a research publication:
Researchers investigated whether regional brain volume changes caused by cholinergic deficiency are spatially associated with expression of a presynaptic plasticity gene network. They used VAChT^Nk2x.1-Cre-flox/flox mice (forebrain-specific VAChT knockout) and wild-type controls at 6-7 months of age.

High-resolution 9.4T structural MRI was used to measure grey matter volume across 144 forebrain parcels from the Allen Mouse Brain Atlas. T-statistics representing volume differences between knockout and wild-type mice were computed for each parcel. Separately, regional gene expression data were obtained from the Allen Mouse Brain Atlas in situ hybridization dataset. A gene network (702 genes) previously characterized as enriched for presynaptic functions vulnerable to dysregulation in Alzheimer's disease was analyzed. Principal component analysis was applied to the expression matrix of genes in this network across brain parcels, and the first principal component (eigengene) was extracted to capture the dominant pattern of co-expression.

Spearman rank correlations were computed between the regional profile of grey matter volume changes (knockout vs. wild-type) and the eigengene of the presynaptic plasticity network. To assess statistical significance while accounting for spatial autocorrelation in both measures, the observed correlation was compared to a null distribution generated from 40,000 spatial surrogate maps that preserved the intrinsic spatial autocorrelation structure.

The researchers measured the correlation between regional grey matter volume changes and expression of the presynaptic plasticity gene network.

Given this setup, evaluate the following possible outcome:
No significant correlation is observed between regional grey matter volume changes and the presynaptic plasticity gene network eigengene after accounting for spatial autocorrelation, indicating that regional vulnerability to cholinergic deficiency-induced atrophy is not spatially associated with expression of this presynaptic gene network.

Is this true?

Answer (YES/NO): NO